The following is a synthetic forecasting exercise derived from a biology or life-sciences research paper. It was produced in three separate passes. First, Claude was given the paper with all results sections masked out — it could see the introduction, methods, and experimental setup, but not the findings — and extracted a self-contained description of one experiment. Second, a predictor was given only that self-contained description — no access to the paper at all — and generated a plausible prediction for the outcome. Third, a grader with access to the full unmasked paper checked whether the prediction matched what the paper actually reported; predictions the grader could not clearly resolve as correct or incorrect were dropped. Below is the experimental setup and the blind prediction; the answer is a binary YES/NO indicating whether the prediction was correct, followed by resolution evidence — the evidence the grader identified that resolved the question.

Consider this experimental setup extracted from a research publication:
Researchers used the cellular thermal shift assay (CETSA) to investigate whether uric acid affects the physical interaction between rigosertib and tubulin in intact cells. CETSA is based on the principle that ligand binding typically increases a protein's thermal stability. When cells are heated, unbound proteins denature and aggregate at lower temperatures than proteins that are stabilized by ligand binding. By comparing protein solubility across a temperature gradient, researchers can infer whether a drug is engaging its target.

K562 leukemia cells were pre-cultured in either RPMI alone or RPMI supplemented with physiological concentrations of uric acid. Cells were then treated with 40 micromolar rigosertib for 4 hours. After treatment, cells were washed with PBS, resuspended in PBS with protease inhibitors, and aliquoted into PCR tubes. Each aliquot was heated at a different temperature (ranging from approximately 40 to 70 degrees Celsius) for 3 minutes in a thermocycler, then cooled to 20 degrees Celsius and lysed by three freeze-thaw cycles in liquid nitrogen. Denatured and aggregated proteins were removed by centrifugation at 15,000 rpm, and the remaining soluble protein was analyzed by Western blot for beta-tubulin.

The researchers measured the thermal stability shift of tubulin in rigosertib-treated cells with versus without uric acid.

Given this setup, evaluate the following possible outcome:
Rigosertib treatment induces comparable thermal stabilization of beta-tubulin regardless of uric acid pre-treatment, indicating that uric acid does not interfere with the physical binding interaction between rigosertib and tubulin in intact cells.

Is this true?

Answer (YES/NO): NO